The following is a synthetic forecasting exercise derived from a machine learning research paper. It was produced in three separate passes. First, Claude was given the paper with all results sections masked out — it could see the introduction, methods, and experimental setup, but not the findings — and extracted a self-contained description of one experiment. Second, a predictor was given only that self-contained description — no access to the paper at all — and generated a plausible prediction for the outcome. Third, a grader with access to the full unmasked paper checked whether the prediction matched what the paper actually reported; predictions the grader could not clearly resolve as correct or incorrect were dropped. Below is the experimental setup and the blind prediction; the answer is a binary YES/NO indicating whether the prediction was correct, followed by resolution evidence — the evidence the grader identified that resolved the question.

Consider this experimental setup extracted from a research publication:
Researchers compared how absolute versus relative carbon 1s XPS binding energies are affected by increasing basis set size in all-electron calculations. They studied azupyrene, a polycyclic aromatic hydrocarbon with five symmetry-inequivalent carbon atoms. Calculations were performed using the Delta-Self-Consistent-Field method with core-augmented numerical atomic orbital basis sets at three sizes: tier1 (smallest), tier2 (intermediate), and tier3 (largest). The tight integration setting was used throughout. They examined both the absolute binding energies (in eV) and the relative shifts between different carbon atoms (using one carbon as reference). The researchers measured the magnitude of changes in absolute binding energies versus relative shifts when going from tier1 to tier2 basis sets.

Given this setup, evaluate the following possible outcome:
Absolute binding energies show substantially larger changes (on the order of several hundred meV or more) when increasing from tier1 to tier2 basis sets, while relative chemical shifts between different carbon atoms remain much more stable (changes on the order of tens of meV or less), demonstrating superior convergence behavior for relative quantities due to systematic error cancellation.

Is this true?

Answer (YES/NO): NO